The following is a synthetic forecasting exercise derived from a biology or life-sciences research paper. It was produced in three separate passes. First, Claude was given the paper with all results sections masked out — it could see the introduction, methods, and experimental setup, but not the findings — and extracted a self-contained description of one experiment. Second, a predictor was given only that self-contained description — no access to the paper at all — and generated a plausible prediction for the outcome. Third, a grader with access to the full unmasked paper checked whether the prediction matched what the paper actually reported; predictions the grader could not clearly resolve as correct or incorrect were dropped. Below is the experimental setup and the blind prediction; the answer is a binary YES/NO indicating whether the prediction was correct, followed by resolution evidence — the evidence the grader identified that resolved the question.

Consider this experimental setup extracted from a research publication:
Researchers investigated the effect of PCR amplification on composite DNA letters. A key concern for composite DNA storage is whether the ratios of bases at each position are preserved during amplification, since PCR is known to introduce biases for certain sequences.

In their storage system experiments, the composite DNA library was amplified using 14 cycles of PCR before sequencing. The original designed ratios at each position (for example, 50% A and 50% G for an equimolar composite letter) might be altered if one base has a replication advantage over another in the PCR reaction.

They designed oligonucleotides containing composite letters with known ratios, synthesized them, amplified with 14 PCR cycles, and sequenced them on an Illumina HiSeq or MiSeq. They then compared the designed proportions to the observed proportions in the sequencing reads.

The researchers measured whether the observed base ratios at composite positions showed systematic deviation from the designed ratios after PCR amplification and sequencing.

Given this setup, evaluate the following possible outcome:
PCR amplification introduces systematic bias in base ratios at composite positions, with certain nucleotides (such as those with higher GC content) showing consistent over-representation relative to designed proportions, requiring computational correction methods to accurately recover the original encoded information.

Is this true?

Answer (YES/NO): NO